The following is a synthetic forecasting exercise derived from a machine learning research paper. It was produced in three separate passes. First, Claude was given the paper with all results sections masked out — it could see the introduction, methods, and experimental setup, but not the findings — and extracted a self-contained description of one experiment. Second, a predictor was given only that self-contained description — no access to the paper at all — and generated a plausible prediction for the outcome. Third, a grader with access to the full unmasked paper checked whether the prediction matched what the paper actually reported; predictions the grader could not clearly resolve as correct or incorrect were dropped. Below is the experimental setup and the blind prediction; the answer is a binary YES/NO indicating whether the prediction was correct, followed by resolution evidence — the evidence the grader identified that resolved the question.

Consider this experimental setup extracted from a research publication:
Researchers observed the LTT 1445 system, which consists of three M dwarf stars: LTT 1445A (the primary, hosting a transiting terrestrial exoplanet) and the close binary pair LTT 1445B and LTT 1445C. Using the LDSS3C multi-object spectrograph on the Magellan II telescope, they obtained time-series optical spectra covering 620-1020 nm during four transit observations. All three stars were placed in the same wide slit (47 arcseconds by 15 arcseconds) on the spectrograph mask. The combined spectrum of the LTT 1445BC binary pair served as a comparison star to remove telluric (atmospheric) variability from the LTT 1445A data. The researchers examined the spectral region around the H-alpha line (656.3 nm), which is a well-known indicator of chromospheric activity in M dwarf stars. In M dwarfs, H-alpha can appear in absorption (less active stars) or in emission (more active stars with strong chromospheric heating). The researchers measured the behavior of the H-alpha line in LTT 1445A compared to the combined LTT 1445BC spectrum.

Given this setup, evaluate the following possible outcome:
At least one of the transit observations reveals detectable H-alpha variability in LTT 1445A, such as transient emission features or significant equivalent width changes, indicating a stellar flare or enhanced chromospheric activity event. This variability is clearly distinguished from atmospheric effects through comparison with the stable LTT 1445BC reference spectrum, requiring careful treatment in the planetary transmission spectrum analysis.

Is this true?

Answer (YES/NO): NO